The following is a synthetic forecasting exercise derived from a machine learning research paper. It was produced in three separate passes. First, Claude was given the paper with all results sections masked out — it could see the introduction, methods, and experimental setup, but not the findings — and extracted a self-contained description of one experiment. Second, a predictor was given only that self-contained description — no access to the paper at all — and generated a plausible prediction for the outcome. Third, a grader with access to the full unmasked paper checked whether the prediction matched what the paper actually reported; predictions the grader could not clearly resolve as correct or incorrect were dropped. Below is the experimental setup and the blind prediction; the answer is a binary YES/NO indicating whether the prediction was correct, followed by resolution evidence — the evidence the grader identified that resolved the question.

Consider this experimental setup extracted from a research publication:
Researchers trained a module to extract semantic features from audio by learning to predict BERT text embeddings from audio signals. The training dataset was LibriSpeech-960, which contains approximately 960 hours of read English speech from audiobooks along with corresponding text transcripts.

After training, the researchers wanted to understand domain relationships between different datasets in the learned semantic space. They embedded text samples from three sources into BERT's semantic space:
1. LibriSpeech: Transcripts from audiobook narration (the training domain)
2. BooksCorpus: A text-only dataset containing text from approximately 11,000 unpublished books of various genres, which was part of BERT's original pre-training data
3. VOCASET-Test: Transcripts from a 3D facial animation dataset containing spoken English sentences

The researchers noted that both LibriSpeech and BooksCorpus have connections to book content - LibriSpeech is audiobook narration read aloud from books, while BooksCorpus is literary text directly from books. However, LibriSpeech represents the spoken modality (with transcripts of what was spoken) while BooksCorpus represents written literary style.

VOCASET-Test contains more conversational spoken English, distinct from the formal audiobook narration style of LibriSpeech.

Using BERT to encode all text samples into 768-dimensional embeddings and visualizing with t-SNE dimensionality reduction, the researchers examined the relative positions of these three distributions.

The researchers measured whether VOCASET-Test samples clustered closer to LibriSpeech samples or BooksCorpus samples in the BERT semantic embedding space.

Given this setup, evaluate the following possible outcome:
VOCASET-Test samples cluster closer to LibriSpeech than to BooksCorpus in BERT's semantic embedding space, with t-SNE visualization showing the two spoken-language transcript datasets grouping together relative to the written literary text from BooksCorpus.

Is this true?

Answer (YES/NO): YES